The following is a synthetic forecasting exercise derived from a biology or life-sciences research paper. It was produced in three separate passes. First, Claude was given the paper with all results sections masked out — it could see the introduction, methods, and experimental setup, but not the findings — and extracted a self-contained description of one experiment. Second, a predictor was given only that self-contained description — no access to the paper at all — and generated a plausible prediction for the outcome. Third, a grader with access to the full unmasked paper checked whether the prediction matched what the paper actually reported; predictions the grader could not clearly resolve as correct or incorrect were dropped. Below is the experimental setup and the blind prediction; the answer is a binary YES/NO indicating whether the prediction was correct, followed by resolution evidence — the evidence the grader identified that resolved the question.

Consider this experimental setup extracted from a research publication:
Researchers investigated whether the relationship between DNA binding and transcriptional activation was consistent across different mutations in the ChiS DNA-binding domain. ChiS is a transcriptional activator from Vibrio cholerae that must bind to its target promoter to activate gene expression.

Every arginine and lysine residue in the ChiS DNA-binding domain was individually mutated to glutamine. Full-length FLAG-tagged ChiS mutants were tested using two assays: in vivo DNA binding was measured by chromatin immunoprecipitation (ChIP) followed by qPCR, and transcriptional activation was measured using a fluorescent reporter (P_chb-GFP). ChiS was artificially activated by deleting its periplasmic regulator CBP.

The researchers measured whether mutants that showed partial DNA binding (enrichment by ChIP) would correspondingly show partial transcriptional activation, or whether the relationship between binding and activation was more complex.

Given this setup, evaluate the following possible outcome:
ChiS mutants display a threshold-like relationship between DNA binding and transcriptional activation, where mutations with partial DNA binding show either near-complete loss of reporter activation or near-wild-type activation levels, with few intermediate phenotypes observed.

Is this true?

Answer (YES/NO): NO